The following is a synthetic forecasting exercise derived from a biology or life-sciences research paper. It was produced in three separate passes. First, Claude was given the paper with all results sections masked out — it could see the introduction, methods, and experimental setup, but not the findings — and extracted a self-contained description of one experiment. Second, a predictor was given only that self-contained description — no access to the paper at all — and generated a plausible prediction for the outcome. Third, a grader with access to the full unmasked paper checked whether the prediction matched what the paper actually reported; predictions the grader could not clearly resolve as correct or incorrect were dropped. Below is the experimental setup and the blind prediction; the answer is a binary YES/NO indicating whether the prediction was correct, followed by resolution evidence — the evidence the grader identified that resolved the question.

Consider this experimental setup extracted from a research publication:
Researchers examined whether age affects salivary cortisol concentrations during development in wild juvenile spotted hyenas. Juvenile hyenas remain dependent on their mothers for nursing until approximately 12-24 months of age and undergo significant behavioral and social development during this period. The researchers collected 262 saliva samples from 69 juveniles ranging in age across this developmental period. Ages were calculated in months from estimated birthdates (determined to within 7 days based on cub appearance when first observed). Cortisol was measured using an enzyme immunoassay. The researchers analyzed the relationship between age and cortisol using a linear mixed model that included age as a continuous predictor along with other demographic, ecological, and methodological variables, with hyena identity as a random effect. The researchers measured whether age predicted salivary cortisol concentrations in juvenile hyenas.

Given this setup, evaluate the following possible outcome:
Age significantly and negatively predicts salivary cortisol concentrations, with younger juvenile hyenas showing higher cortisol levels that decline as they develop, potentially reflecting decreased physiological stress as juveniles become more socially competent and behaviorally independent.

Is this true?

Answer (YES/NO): NO